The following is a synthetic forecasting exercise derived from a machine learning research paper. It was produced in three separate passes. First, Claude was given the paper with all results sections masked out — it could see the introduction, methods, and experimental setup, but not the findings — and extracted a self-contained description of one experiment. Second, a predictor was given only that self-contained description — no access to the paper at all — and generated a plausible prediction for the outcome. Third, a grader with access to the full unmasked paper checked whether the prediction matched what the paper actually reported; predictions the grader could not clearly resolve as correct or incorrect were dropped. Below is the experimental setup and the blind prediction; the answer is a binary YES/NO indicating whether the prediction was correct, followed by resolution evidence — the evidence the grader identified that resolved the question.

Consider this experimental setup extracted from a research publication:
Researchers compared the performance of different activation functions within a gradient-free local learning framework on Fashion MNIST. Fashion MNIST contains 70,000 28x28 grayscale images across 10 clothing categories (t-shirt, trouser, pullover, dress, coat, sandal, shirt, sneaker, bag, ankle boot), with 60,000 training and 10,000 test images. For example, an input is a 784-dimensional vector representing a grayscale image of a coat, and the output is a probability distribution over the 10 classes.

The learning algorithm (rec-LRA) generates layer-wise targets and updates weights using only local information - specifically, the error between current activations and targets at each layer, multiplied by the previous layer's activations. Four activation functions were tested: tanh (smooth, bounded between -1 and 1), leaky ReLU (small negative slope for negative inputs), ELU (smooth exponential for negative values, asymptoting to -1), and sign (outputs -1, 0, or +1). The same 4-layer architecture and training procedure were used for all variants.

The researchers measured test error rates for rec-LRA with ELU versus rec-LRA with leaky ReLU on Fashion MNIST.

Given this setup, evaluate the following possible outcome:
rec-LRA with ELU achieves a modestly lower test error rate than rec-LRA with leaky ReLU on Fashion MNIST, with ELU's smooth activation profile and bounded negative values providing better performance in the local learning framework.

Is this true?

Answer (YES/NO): YES